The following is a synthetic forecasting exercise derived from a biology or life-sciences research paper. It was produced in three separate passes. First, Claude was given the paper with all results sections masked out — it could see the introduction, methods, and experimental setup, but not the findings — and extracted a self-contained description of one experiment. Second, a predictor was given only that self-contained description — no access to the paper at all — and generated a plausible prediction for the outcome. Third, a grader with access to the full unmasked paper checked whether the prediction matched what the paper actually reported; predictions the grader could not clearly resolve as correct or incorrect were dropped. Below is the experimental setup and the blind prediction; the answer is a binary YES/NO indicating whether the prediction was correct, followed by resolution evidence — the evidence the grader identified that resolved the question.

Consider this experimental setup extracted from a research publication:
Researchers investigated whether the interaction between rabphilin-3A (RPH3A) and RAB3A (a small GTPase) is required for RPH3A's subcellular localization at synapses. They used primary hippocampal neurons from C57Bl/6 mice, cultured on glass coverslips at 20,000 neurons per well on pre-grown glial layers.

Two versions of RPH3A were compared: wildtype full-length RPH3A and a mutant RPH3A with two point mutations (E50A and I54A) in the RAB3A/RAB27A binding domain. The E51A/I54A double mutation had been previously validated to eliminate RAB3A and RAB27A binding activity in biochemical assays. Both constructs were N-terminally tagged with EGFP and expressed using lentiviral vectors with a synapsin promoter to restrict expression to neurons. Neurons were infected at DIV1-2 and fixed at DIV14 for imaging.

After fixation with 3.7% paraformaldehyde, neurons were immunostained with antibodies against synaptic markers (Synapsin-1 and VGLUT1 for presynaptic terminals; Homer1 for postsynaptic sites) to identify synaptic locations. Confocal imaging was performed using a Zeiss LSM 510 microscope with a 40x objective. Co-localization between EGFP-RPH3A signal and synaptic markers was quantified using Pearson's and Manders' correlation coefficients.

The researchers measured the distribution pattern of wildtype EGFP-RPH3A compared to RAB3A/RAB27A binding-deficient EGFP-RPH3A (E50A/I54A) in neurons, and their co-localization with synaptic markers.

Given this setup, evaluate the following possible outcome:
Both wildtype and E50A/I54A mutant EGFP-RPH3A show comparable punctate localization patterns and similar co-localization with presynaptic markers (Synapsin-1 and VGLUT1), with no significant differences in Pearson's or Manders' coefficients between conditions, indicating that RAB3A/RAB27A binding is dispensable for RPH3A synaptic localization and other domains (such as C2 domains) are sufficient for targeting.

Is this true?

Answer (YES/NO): NO